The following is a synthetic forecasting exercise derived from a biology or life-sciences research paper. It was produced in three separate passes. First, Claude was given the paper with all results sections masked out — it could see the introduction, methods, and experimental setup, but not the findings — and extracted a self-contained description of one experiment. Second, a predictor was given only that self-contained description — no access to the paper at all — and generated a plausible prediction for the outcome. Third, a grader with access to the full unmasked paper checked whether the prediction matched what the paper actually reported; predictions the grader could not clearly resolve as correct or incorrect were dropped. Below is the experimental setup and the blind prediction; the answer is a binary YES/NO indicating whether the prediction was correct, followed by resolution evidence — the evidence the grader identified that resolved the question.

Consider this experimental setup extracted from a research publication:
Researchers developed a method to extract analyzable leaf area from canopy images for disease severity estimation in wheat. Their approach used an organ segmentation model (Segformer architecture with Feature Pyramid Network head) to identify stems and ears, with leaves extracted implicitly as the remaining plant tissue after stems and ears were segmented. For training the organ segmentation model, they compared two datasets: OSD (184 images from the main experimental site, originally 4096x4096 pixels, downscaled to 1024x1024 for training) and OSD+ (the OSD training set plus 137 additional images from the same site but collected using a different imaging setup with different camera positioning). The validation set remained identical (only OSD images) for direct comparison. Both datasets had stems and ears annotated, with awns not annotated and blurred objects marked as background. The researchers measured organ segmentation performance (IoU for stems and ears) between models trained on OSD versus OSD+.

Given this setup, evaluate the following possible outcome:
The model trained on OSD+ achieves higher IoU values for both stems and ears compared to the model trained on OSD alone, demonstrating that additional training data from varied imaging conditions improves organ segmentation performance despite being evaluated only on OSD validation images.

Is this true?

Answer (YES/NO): NO